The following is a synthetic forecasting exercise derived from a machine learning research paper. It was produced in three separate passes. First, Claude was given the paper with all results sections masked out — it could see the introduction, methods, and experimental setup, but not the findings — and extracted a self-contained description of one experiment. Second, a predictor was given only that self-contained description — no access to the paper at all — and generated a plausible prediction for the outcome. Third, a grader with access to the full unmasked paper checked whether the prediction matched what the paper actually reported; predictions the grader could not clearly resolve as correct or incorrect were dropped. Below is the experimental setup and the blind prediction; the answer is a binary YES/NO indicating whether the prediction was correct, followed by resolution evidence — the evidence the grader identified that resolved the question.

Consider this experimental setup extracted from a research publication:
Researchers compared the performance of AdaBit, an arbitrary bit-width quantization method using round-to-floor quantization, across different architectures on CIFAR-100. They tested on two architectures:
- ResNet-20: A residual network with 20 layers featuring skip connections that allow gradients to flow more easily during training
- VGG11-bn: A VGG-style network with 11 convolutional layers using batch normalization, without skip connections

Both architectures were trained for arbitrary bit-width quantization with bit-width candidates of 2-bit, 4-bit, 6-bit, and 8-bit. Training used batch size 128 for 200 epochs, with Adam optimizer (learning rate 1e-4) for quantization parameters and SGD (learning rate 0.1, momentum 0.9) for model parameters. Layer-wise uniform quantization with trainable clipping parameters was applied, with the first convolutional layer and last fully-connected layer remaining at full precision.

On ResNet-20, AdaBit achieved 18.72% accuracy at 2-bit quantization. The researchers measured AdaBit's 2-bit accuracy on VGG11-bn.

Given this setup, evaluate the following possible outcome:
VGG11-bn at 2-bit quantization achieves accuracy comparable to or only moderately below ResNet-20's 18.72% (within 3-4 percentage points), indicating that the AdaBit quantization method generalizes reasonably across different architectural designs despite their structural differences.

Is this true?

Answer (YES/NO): NO